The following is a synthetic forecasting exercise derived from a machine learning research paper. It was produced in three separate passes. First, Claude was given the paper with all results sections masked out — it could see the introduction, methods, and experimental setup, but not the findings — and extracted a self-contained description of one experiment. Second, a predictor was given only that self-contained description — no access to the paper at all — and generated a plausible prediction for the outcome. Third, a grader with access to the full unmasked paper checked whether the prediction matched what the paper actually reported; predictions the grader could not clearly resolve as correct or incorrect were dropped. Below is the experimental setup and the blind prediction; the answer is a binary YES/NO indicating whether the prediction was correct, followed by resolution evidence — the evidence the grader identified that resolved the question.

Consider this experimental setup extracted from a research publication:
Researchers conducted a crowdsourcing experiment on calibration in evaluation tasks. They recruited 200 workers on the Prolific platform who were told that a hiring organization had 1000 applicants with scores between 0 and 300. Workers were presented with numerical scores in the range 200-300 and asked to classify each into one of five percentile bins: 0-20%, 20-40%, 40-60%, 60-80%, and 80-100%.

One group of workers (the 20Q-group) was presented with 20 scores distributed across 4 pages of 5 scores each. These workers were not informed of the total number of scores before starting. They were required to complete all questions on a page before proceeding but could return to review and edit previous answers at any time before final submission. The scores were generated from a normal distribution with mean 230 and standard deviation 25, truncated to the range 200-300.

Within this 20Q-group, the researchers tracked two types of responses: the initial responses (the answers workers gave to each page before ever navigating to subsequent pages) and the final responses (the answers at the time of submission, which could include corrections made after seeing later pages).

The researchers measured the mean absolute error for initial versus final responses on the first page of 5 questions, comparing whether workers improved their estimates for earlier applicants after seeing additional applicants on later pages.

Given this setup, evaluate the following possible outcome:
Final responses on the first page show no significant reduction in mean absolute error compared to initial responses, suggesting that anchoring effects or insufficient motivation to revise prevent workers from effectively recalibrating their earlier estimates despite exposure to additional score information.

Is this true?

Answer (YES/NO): NO